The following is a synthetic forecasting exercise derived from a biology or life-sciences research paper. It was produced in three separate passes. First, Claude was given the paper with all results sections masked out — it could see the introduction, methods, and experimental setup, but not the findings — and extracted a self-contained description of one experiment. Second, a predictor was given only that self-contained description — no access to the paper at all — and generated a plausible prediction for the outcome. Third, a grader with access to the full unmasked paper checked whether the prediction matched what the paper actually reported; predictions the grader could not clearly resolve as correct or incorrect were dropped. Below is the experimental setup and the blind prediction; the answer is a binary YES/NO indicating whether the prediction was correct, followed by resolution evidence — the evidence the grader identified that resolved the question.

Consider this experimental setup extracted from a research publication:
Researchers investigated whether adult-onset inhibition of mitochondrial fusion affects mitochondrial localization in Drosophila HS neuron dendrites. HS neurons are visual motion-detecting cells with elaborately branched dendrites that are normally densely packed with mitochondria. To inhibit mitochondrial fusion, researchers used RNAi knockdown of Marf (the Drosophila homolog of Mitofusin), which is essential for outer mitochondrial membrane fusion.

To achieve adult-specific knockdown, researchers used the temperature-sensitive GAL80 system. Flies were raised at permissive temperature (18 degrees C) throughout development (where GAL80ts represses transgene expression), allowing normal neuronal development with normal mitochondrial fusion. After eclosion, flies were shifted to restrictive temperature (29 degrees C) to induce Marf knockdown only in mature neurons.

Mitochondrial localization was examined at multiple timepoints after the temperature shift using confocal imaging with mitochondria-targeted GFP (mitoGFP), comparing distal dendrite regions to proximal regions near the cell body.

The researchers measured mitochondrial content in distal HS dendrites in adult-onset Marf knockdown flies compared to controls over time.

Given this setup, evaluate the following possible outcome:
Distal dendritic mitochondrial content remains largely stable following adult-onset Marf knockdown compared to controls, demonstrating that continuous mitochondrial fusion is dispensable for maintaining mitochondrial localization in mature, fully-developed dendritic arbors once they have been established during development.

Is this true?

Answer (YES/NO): NO